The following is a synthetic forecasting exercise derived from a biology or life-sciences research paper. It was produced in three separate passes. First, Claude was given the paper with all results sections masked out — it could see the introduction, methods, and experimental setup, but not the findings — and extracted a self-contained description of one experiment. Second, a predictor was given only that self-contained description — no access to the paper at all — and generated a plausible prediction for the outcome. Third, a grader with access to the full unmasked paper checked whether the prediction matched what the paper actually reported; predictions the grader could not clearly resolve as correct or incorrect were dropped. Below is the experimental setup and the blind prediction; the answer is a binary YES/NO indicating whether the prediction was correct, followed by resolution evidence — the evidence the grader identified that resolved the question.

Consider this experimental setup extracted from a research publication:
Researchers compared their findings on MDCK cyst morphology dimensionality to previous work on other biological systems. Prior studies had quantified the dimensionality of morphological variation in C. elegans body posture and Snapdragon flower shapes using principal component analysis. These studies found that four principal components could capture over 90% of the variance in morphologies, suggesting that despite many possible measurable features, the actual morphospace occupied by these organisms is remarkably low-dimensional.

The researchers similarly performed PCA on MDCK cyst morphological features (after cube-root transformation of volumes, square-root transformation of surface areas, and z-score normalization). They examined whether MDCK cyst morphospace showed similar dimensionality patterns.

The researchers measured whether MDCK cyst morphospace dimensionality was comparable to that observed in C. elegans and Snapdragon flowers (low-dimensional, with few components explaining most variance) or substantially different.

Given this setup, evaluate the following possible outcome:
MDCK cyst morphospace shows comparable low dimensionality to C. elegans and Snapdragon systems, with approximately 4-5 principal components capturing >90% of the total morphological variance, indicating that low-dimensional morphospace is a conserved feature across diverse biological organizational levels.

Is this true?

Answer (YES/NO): NO